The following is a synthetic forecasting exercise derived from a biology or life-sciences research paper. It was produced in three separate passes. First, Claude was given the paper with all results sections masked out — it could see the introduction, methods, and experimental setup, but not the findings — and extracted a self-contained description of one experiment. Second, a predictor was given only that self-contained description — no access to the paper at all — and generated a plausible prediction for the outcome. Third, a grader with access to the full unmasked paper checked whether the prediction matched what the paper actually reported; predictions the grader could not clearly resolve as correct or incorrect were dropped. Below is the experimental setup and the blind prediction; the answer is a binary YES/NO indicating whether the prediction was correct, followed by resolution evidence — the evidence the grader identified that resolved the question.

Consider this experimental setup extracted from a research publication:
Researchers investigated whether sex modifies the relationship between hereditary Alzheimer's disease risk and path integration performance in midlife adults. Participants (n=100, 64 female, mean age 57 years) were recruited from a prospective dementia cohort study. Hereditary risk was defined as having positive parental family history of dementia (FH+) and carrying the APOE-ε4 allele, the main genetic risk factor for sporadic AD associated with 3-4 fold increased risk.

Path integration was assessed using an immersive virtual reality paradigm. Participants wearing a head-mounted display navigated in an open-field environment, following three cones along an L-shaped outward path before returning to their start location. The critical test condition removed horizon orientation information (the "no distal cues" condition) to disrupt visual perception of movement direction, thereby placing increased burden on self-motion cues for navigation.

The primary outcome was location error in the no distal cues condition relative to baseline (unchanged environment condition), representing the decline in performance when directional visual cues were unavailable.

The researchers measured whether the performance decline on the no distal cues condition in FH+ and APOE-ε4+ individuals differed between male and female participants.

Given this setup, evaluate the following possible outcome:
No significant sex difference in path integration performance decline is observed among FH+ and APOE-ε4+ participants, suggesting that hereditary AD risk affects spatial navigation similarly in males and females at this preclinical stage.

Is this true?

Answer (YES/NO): NO